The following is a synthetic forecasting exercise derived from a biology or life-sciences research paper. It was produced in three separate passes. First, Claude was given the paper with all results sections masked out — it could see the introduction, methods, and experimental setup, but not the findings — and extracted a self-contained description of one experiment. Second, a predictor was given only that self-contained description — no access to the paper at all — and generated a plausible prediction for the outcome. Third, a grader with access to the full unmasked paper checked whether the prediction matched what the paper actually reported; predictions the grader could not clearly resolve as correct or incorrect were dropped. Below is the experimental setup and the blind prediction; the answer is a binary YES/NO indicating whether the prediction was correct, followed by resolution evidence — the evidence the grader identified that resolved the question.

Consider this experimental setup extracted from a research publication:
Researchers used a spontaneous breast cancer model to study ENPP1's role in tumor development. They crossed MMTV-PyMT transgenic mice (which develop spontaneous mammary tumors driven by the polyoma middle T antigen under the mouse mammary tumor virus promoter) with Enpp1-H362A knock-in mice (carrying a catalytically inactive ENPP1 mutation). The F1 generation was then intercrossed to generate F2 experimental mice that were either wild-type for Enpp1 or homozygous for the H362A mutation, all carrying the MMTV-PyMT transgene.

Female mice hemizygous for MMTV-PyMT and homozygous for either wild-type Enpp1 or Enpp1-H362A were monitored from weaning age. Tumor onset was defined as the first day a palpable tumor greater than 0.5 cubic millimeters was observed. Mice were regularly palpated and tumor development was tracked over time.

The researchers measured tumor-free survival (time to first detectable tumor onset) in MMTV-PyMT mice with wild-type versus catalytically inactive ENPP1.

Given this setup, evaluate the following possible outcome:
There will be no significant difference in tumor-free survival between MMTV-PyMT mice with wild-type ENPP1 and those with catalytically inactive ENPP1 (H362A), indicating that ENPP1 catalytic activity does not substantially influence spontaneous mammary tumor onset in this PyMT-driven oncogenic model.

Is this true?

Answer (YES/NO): NO